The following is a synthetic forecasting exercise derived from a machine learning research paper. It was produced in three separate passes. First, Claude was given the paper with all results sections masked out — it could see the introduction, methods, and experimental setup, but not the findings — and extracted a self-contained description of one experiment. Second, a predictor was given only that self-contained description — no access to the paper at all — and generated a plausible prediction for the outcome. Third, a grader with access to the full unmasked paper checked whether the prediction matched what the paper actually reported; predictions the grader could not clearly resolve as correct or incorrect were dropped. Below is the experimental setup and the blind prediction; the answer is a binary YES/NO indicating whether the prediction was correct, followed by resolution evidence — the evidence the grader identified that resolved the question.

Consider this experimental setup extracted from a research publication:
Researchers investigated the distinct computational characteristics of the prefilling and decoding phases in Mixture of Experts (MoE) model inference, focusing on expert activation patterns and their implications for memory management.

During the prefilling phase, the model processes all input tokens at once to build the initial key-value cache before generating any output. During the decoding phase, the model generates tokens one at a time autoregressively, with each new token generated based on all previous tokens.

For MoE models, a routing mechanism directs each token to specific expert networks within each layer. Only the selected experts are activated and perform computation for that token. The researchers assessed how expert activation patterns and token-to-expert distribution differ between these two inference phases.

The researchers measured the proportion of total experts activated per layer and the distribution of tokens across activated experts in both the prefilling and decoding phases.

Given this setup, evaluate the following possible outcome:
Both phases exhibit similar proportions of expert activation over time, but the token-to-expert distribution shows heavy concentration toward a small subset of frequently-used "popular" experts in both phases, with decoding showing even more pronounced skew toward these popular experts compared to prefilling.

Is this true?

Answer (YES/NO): NO